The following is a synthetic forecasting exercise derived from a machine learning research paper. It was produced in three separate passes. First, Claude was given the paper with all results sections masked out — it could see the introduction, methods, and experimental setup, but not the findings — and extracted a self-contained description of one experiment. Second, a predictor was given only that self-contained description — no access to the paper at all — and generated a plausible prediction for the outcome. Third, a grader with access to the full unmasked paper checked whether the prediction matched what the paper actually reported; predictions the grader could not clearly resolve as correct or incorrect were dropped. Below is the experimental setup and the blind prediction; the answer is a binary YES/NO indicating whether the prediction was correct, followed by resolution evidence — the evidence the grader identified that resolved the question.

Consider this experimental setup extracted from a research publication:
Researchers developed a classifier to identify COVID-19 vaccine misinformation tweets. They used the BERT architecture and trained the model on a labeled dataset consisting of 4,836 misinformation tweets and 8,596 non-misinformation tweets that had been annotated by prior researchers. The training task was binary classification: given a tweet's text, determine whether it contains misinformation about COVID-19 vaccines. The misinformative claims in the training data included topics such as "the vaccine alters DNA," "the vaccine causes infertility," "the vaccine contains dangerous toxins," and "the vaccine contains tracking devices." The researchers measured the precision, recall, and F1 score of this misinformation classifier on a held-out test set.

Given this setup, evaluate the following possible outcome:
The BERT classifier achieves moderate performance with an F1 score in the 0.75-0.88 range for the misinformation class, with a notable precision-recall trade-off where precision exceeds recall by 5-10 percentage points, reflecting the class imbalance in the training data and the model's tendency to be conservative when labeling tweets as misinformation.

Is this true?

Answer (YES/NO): NO